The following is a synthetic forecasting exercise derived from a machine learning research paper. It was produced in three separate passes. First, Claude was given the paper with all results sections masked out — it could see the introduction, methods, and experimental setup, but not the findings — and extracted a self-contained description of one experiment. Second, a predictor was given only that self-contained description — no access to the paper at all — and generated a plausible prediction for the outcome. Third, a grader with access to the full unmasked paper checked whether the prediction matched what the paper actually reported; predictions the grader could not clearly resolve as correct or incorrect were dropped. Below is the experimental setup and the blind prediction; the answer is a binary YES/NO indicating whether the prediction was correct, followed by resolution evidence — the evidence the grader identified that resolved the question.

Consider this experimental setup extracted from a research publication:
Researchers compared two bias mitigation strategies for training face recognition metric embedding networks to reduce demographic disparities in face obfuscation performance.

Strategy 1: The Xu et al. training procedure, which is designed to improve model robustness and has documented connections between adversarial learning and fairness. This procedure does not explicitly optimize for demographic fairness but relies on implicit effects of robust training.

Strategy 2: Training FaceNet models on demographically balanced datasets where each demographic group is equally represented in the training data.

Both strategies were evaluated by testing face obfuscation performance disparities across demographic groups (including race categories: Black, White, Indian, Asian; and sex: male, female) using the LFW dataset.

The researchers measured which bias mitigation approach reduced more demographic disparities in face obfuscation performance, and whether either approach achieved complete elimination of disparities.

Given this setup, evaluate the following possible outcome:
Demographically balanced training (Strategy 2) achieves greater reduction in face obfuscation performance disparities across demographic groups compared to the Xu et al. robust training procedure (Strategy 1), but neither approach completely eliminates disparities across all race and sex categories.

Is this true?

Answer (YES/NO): NO